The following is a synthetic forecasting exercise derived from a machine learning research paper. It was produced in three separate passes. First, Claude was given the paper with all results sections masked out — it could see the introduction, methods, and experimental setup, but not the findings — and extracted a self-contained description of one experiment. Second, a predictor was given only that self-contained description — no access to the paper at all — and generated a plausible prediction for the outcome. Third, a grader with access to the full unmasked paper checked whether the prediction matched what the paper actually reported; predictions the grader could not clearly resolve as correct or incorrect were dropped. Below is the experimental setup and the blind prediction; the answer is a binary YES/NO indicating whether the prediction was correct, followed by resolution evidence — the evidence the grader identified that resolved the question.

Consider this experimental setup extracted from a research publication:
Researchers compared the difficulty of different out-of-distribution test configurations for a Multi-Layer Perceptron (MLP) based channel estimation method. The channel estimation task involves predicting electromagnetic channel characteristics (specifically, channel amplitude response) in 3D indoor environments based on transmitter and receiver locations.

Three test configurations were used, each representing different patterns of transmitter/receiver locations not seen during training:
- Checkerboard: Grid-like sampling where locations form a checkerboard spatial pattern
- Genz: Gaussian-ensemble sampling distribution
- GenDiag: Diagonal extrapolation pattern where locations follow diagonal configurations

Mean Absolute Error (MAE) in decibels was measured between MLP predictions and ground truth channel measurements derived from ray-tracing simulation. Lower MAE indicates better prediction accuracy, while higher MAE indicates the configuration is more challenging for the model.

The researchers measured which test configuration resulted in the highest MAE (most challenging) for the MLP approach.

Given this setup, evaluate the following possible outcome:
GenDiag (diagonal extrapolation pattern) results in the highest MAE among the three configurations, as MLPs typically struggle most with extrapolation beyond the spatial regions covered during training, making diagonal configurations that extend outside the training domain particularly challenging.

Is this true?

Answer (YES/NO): NO